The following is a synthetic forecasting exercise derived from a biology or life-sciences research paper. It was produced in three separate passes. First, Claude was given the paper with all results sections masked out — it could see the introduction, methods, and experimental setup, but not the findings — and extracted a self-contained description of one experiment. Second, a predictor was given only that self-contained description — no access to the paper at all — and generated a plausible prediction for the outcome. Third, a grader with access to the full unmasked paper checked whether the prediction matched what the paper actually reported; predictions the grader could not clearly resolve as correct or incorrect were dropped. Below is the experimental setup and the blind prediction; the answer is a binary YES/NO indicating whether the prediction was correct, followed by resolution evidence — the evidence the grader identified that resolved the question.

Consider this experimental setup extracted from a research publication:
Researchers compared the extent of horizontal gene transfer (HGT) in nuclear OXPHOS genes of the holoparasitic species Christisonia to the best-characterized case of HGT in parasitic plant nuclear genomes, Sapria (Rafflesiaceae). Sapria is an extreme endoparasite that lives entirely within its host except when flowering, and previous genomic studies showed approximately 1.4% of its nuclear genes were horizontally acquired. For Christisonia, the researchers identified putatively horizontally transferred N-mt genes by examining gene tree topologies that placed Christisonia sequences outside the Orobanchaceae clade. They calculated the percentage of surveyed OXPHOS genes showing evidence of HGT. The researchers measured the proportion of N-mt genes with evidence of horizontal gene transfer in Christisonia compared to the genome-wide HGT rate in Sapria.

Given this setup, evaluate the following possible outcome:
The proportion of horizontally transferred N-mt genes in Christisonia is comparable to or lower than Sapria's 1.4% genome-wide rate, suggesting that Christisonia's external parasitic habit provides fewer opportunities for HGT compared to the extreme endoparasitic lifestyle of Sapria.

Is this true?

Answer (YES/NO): NO